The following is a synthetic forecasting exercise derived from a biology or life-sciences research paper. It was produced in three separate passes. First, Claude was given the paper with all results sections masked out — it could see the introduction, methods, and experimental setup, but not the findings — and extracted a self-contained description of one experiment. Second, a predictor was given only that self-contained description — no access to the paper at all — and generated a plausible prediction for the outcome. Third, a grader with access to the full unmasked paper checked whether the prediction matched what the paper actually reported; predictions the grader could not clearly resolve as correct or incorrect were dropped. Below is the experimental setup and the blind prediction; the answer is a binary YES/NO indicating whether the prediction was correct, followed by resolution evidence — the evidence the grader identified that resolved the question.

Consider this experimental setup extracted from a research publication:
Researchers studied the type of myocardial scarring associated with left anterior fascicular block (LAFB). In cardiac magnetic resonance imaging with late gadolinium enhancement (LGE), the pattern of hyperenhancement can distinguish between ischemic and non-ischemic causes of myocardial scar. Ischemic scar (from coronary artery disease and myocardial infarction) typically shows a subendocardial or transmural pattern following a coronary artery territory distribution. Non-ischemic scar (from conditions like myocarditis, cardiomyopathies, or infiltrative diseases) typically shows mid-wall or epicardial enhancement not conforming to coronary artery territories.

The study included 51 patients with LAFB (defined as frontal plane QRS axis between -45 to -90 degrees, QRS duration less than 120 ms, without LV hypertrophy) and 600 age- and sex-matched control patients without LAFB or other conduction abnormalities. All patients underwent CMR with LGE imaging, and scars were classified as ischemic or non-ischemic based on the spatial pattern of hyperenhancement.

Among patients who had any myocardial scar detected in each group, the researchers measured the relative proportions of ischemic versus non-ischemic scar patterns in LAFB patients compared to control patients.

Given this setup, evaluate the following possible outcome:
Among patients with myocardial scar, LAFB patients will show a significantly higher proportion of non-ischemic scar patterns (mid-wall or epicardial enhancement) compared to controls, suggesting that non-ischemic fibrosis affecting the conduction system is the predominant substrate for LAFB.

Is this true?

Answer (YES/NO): NO